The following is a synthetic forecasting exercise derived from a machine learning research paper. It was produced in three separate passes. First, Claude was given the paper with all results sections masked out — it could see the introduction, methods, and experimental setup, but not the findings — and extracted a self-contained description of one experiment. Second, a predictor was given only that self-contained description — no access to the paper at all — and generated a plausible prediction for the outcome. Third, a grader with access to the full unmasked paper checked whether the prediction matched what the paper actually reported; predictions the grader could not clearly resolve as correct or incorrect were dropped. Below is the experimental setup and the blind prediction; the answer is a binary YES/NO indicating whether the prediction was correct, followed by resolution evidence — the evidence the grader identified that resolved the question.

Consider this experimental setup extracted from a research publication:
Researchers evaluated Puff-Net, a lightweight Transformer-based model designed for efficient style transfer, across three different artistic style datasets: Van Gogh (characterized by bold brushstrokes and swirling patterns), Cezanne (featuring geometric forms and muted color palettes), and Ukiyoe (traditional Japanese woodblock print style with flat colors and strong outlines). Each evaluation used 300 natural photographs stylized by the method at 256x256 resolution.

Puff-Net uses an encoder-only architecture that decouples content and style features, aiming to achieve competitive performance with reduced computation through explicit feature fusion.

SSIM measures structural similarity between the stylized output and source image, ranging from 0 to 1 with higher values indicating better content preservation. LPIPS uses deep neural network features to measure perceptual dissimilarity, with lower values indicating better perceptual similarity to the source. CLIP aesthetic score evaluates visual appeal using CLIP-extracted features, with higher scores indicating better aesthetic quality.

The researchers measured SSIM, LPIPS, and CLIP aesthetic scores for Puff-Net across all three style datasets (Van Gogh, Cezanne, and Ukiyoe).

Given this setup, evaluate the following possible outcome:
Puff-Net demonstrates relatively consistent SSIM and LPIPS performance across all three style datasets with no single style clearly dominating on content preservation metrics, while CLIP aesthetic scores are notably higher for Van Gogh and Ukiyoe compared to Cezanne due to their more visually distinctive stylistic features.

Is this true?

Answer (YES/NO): NO